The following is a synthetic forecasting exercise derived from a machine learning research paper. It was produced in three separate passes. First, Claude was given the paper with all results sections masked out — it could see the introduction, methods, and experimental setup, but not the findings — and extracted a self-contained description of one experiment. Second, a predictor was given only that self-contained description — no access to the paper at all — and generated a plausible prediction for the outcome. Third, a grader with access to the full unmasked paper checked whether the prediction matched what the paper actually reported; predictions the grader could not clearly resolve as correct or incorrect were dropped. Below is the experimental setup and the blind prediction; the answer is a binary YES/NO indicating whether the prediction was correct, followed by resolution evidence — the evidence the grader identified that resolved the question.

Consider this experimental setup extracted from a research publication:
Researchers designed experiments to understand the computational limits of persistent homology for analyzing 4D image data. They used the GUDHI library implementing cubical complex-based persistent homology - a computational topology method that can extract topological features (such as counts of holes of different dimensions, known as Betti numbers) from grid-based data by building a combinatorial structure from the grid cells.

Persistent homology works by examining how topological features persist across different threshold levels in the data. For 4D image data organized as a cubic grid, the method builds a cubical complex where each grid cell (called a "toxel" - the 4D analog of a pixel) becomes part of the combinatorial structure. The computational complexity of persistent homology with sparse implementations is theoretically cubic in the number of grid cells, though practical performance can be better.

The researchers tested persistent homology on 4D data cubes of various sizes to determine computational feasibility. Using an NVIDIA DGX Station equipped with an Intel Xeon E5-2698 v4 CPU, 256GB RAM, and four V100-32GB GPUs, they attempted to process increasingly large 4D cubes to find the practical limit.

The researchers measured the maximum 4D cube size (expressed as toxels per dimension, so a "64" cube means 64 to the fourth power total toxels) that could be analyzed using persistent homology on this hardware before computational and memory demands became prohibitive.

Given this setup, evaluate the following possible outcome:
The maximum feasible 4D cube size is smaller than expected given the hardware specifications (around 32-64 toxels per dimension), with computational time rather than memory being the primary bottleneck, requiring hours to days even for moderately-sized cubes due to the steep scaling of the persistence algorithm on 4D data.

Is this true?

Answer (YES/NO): NO